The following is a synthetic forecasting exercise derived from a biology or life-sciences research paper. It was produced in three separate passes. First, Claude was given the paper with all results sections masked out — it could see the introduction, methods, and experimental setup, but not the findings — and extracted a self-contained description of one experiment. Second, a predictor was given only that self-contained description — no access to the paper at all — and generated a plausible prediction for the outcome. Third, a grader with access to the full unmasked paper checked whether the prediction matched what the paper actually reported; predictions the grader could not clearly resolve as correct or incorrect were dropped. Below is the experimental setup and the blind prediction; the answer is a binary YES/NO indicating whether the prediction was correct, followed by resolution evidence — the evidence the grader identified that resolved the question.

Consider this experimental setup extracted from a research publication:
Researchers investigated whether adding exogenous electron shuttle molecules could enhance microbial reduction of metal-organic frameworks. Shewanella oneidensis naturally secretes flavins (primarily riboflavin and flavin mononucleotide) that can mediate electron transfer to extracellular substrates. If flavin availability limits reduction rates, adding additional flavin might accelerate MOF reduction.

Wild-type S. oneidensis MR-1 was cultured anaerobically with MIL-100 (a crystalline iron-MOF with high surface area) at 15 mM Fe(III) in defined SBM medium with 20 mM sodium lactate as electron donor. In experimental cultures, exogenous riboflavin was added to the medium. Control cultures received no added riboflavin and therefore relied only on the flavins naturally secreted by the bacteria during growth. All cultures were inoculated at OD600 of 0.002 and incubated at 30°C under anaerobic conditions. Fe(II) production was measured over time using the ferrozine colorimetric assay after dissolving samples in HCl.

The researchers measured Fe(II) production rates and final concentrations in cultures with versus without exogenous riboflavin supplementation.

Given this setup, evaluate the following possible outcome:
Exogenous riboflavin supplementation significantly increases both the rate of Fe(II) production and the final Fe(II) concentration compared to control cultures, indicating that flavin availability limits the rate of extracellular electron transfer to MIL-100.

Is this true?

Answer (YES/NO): YES